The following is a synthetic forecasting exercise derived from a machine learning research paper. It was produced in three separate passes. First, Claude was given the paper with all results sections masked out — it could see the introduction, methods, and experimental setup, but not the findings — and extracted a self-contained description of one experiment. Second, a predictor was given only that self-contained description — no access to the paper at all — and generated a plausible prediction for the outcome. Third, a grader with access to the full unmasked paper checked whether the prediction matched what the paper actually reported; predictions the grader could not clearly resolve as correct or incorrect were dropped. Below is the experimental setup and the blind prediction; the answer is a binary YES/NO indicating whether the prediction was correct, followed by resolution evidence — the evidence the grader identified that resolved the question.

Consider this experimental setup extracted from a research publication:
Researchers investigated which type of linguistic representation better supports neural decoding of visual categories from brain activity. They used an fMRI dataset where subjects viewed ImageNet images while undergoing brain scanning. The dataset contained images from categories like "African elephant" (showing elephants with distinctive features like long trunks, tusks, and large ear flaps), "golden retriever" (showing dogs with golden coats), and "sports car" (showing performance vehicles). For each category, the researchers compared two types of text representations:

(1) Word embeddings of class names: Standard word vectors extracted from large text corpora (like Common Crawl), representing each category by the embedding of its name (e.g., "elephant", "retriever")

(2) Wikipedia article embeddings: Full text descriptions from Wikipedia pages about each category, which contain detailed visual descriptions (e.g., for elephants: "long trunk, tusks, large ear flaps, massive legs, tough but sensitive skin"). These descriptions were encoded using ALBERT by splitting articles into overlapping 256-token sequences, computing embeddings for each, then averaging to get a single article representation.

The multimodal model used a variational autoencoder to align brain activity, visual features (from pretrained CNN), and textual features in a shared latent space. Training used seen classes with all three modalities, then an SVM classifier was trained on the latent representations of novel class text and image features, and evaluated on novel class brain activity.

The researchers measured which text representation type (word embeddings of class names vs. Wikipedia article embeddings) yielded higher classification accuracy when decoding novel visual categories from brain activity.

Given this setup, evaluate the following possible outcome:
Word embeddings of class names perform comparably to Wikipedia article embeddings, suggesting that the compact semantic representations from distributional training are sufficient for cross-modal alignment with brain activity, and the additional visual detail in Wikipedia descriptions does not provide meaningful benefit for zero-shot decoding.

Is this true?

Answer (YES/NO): NO